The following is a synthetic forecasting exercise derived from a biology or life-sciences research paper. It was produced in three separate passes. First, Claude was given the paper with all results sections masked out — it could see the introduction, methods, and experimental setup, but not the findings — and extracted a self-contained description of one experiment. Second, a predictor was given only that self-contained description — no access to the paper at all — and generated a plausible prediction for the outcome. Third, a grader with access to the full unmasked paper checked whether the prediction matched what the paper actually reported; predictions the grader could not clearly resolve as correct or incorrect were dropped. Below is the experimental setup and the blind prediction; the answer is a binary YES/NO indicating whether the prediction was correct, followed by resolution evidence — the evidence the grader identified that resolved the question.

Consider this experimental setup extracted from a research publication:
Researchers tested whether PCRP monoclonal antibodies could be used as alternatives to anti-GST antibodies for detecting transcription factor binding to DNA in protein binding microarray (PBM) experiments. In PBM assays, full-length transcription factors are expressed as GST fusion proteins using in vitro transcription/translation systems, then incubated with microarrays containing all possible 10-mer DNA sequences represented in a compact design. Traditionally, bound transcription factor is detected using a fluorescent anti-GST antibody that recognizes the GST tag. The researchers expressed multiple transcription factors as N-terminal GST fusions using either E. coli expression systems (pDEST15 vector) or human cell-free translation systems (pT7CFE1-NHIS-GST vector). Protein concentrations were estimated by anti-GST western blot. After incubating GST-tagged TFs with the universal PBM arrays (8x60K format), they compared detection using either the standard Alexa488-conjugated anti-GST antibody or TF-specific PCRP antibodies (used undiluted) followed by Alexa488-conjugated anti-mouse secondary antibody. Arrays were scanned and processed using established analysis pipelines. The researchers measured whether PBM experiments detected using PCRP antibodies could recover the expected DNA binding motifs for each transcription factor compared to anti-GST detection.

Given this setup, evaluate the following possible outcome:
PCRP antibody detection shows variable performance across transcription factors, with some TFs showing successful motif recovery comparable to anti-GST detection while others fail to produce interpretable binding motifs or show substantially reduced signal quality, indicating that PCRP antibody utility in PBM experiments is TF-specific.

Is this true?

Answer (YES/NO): YES